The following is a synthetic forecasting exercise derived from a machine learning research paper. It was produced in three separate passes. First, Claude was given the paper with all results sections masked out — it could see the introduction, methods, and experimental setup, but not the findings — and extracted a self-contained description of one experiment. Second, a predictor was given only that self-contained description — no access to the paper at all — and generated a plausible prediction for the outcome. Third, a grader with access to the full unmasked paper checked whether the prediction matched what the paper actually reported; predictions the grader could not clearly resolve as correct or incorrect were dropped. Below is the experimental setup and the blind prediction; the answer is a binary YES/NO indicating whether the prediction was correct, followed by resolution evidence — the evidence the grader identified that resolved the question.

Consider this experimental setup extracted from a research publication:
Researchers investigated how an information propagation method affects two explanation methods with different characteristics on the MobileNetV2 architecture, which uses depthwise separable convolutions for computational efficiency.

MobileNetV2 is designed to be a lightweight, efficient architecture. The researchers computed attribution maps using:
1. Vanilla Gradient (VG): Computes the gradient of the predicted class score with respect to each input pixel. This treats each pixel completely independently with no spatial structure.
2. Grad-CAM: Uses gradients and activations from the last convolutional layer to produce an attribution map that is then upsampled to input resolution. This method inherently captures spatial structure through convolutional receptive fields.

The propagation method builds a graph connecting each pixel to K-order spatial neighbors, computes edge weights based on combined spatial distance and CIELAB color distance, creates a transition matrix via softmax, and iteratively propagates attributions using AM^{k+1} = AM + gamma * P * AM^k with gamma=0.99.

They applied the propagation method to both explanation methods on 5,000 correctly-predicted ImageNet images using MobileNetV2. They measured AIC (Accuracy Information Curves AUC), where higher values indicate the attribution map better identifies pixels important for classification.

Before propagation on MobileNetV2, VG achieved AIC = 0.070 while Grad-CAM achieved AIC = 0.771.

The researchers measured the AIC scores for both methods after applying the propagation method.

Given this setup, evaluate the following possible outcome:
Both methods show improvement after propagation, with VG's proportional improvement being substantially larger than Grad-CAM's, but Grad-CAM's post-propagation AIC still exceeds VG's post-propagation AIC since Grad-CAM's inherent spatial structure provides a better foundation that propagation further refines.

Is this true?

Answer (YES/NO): YES